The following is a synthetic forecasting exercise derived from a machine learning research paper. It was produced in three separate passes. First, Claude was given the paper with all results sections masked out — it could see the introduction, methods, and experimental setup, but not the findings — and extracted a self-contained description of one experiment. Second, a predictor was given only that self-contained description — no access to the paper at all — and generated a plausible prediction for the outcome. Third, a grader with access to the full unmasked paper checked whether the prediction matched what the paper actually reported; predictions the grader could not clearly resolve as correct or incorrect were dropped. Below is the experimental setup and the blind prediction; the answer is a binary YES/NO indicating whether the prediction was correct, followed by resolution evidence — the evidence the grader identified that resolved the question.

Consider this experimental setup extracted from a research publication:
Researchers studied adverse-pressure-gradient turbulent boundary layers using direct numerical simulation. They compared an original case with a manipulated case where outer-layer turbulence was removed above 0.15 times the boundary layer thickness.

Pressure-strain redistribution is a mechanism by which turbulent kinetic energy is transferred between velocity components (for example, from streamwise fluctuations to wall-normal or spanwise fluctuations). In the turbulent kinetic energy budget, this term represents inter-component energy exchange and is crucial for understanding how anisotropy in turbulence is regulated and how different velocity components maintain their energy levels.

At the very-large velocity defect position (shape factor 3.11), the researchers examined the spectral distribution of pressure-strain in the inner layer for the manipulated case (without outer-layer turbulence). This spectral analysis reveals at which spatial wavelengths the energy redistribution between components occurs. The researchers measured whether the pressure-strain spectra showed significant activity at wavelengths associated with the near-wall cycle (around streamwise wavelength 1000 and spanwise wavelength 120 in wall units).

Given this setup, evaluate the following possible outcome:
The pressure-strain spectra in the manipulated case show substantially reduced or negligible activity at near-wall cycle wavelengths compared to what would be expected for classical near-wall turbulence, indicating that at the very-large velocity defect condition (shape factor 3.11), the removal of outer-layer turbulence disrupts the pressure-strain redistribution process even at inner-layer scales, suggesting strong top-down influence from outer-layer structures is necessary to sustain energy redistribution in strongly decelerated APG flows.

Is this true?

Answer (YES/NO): NO